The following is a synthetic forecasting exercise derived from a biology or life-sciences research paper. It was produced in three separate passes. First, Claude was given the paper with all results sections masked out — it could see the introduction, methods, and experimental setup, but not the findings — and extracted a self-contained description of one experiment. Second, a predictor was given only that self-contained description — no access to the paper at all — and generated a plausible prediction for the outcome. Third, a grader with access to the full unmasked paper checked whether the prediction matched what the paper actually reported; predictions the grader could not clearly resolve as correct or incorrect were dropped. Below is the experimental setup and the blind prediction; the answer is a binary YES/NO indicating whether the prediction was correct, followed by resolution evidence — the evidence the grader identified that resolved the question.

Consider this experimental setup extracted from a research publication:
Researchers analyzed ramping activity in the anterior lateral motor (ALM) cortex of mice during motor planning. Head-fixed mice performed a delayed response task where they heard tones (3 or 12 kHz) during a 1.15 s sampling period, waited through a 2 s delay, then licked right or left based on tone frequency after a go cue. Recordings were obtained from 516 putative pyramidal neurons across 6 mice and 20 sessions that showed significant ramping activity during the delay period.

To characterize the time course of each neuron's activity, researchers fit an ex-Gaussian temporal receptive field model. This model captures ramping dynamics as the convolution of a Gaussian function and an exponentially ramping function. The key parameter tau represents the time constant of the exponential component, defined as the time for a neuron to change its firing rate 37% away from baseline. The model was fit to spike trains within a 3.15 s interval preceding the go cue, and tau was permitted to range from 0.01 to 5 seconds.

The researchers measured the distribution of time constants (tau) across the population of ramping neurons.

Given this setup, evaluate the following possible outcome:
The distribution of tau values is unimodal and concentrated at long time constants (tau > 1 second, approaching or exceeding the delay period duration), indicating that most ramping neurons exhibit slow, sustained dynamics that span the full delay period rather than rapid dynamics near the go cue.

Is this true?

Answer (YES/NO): NO